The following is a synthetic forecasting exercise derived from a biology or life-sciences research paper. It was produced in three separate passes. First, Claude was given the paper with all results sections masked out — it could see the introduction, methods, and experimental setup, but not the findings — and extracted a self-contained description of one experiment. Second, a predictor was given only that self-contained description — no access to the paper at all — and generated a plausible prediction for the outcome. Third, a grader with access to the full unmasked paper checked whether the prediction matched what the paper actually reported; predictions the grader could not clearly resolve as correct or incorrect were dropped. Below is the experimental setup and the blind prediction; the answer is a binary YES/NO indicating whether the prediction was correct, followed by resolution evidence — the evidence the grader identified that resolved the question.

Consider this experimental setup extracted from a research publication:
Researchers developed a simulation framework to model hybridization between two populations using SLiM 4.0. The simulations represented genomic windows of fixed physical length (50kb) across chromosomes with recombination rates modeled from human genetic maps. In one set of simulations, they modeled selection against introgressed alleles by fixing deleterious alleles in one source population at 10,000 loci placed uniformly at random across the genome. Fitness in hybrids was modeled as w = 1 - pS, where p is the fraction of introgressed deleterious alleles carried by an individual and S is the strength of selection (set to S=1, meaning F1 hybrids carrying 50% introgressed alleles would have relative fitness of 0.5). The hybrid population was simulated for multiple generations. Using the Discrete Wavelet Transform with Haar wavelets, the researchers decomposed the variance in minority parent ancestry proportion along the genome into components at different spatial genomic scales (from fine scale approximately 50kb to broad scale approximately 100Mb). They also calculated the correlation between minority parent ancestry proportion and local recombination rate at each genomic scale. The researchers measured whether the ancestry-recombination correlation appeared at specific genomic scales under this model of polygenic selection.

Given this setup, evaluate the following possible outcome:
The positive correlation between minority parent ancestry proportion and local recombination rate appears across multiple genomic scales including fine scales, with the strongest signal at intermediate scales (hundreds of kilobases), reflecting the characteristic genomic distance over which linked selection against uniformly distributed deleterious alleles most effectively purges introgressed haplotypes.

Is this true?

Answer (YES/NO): NO